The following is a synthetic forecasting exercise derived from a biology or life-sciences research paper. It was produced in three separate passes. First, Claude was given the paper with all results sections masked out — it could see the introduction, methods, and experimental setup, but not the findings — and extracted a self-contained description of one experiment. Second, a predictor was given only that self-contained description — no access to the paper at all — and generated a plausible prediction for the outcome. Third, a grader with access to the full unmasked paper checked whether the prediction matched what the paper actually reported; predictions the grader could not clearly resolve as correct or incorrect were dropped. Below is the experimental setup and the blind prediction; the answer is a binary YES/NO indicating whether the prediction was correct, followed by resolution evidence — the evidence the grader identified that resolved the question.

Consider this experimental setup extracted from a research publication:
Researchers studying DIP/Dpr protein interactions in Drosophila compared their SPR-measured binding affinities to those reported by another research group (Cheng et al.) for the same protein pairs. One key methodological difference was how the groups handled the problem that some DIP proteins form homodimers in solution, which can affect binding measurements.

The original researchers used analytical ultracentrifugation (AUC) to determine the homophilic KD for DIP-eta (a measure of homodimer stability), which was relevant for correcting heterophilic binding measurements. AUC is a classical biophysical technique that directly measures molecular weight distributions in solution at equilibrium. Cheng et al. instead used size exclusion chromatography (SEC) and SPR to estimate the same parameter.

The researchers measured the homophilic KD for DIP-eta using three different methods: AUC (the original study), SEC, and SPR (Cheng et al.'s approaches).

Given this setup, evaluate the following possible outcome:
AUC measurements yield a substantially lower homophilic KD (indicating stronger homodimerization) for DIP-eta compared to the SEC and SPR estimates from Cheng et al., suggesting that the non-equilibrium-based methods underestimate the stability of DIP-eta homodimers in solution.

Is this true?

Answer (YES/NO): NO